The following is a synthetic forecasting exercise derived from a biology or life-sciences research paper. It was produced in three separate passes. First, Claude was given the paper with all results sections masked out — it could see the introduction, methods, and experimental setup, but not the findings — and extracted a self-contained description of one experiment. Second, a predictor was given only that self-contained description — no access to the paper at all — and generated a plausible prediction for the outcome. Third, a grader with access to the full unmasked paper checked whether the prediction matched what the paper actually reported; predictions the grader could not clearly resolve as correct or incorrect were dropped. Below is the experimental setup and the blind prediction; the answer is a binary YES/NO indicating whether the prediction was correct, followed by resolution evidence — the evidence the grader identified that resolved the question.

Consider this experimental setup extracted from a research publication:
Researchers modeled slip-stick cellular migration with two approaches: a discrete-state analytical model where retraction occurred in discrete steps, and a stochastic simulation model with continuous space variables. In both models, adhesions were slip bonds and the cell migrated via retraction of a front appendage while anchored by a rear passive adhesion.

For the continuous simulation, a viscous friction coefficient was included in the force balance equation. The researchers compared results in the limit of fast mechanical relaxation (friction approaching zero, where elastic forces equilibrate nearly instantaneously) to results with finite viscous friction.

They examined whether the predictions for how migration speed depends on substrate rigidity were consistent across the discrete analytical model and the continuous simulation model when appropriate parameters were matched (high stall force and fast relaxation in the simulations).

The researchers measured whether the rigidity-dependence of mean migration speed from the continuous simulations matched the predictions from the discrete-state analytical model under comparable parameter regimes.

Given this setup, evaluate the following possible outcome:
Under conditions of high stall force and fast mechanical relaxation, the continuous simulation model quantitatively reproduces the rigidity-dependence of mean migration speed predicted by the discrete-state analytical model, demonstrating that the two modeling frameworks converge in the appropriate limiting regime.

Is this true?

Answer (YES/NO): NO